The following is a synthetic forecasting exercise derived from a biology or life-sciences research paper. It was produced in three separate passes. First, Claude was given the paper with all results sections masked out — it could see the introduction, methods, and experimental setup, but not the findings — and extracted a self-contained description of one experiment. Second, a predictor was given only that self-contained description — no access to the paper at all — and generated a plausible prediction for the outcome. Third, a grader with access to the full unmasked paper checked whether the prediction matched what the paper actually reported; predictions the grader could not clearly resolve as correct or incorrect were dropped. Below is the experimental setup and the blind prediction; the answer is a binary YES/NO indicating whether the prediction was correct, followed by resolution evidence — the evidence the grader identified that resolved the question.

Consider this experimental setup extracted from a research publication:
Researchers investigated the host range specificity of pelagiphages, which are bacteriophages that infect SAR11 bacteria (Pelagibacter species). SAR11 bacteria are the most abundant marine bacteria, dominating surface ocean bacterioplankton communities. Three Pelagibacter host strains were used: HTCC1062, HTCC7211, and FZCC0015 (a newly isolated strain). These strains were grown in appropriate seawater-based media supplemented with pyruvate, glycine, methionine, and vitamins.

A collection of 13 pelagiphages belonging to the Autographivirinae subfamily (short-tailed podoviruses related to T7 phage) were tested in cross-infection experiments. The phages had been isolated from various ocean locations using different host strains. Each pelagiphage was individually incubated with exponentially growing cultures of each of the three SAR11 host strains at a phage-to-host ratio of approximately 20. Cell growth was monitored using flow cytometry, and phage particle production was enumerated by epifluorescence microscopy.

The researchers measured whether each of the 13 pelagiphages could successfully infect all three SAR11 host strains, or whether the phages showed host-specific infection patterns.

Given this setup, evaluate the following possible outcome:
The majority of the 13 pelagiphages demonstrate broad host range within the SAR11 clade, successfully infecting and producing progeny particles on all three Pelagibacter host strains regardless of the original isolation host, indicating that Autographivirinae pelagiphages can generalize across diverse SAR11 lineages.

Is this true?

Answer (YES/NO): NO